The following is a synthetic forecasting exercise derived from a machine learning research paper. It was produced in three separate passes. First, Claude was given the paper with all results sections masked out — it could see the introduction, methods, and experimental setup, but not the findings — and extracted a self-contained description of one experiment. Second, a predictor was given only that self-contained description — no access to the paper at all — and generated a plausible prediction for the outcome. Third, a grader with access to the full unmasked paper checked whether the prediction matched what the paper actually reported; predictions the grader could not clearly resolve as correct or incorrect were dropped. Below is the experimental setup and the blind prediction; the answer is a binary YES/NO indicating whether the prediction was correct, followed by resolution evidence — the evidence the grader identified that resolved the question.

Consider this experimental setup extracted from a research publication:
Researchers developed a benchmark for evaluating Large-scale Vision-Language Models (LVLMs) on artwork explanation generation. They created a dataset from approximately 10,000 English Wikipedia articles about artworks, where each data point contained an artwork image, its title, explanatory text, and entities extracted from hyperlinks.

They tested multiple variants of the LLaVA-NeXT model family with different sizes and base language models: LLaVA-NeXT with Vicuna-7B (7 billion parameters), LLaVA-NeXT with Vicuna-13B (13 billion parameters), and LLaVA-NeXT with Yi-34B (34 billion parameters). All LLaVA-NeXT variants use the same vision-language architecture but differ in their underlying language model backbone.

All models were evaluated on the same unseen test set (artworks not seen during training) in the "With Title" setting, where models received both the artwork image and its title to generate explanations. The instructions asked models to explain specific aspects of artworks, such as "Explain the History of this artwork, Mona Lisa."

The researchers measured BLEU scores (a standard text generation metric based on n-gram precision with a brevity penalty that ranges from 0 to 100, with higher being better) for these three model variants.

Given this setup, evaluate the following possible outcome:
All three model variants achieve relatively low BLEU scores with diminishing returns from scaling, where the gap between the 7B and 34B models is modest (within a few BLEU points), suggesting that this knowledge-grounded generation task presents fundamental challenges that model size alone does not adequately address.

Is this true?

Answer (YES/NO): NO